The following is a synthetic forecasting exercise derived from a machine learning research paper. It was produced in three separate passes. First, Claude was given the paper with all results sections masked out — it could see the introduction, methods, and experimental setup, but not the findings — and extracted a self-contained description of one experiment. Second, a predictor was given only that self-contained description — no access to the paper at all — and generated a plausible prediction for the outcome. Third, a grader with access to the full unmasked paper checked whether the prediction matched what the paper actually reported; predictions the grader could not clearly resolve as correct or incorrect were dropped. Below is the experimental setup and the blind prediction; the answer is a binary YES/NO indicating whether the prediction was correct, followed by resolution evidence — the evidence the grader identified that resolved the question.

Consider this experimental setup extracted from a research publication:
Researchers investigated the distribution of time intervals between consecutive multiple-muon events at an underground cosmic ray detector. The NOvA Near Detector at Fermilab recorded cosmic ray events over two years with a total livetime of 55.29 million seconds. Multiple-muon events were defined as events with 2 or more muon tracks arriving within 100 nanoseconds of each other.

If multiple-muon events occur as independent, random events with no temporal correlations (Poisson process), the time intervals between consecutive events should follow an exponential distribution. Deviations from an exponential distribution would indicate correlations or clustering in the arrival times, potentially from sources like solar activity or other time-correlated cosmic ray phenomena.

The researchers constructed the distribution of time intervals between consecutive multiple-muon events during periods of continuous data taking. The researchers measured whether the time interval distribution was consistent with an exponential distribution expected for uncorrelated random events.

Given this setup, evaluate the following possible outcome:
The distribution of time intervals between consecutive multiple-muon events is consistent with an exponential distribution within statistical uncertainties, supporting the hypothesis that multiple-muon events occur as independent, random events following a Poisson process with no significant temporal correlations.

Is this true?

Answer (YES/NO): YES